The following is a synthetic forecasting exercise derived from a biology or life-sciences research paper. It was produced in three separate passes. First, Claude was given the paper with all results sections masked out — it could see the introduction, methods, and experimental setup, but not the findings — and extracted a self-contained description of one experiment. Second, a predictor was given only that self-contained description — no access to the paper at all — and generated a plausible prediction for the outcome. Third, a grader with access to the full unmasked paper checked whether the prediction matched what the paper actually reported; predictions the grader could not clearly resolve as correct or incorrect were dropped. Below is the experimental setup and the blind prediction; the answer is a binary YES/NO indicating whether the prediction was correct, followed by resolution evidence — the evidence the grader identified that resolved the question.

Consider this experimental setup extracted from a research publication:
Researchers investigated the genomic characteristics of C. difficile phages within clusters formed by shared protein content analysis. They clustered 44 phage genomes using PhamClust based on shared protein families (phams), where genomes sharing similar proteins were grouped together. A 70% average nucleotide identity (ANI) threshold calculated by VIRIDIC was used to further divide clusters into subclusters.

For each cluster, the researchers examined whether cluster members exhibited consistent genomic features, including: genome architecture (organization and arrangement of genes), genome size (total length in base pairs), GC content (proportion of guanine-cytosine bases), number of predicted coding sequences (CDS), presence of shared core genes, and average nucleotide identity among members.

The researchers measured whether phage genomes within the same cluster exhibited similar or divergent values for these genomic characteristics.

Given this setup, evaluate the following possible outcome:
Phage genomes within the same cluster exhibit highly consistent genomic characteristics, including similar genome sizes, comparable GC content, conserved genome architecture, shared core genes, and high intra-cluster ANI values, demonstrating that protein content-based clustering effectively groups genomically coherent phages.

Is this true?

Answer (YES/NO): YES